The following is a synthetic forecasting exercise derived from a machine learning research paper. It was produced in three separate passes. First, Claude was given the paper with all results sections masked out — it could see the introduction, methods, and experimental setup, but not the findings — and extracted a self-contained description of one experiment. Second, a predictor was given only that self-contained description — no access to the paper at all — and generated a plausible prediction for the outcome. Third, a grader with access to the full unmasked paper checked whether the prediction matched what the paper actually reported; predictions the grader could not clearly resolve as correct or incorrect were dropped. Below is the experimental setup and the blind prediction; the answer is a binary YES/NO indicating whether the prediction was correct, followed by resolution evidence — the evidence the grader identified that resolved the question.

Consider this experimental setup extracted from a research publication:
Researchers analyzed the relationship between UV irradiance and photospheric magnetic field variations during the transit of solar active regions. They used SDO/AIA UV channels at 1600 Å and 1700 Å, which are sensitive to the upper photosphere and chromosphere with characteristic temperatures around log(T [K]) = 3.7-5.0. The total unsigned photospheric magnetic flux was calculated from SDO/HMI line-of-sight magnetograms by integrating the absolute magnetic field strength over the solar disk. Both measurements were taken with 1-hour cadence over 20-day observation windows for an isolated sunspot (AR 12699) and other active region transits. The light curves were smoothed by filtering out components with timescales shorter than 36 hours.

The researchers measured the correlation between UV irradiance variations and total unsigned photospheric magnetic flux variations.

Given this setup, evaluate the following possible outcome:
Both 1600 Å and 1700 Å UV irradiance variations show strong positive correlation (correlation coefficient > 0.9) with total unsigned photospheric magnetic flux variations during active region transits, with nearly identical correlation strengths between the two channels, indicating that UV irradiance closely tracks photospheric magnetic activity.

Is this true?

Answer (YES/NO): NO